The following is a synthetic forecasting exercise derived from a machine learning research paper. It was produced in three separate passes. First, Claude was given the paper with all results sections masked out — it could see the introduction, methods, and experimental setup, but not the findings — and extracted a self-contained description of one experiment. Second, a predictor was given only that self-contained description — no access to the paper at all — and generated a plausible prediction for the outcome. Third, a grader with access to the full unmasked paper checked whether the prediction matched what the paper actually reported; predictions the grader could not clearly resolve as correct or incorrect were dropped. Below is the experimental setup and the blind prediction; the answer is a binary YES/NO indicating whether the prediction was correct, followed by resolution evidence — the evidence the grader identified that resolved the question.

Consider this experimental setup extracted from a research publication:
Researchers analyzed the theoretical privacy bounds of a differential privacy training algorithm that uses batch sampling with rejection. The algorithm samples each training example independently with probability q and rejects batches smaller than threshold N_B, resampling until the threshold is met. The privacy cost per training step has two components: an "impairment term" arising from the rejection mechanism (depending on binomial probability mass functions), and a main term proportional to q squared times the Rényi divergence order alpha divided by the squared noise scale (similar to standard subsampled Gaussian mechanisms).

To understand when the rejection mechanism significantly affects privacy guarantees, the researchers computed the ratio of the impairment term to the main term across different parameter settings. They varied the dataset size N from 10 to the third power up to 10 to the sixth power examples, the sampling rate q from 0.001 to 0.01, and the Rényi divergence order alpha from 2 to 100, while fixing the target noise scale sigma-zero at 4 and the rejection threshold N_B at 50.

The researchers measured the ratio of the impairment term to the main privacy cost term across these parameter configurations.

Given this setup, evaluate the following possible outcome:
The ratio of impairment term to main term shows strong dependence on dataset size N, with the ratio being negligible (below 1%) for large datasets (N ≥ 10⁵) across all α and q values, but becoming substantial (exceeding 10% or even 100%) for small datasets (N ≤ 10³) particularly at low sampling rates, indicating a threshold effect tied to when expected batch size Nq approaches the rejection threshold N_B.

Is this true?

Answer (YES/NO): NO